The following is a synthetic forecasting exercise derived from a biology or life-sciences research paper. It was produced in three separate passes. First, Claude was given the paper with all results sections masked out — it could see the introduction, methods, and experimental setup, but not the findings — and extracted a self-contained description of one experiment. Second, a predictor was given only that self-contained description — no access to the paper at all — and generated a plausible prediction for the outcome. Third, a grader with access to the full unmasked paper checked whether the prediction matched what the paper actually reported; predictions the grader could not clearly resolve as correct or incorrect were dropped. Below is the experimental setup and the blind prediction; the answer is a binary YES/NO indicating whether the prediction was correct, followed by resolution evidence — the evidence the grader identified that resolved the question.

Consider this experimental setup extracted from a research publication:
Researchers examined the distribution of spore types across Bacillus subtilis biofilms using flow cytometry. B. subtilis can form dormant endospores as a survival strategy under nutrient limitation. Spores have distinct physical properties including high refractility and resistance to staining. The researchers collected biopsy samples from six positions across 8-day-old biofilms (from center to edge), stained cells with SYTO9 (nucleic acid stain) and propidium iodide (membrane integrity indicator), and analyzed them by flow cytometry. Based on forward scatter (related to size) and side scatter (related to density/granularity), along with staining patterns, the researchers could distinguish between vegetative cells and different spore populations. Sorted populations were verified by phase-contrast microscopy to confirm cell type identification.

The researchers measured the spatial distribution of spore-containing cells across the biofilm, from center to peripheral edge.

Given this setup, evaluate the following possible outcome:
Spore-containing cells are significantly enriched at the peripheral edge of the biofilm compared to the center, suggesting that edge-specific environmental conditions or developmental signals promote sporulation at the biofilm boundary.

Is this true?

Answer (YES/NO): NO